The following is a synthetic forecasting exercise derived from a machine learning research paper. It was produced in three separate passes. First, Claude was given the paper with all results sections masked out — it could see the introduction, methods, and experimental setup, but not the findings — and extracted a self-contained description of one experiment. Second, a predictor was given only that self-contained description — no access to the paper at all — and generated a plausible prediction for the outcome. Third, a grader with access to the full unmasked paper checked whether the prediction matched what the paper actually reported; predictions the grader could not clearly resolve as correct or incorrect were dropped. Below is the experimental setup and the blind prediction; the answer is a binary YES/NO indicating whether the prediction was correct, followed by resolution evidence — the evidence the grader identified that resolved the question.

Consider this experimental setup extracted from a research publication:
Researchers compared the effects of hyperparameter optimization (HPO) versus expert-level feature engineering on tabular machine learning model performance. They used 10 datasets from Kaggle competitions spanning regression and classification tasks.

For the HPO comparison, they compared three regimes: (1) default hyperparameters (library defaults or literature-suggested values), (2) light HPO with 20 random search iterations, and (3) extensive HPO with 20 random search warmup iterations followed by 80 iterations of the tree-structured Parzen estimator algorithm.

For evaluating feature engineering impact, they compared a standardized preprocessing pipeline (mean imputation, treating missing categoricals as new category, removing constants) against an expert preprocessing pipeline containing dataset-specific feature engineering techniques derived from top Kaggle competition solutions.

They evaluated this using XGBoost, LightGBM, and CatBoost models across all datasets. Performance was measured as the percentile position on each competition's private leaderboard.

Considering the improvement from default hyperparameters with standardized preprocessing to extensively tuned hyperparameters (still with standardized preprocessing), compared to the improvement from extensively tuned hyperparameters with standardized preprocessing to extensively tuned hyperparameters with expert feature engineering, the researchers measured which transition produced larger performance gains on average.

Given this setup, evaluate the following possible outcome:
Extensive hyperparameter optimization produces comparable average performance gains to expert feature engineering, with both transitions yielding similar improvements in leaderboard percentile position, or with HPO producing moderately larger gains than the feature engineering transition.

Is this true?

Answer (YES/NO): NO